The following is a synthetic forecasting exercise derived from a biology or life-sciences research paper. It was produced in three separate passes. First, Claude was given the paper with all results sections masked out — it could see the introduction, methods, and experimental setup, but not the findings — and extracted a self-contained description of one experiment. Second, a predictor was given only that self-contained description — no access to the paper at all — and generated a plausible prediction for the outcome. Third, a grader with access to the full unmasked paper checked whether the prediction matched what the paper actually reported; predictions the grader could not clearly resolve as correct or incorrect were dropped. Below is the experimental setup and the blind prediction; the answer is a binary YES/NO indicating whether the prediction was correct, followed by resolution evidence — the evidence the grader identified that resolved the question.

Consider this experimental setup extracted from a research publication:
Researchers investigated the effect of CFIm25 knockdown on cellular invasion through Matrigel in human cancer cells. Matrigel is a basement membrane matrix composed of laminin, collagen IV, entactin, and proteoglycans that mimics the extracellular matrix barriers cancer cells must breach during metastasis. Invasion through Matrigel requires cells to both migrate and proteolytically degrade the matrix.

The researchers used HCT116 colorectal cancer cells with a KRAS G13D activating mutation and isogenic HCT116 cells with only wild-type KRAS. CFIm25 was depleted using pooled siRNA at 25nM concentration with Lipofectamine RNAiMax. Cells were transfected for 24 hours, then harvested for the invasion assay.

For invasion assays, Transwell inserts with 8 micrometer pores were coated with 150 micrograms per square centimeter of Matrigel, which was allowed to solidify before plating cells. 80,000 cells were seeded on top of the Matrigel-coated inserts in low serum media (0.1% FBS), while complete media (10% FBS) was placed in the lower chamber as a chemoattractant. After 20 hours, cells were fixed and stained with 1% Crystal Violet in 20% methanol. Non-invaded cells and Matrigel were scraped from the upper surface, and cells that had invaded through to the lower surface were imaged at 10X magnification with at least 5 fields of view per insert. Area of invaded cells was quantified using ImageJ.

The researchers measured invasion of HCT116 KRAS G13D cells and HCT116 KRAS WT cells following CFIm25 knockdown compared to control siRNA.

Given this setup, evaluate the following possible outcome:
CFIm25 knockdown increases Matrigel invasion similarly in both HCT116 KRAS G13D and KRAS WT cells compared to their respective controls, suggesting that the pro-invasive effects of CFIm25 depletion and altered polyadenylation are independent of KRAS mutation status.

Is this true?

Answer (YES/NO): NO